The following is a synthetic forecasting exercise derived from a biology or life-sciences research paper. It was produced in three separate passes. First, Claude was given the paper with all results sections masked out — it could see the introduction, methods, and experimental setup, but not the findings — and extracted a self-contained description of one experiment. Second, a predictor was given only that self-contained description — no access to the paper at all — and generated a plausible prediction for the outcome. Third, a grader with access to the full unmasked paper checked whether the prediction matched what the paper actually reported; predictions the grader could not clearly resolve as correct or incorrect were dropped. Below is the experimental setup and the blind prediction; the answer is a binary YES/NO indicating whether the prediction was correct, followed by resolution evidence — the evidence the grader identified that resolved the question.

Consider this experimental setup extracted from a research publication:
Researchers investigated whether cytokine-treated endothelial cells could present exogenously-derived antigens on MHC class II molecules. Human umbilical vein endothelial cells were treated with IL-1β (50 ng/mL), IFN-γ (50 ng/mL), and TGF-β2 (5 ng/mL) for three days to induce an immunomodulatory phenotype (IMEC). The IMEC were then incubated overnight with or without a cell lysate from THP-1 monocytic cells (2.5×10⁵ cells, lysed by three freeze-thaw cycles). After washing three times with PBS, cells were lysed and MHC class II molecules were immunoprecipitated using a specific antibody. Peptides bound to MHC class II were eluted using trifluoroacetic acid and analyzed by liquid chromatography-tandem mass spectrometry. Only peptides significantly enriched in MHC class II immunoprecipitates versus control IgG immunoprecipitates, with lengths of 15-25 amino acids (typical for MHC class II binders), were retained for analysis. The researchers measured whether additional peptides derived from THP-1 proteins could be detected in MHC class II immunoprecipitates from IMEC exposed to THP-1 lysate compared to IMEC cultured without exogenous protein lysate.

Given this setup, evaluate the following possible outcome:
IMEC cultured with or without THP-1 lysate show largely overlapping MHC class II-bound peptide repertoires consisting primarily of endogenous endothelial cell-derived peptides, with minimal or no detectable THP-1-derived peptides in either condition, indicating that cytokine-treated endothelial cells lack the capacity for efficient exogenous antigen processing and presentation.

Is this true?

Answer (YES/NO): NO